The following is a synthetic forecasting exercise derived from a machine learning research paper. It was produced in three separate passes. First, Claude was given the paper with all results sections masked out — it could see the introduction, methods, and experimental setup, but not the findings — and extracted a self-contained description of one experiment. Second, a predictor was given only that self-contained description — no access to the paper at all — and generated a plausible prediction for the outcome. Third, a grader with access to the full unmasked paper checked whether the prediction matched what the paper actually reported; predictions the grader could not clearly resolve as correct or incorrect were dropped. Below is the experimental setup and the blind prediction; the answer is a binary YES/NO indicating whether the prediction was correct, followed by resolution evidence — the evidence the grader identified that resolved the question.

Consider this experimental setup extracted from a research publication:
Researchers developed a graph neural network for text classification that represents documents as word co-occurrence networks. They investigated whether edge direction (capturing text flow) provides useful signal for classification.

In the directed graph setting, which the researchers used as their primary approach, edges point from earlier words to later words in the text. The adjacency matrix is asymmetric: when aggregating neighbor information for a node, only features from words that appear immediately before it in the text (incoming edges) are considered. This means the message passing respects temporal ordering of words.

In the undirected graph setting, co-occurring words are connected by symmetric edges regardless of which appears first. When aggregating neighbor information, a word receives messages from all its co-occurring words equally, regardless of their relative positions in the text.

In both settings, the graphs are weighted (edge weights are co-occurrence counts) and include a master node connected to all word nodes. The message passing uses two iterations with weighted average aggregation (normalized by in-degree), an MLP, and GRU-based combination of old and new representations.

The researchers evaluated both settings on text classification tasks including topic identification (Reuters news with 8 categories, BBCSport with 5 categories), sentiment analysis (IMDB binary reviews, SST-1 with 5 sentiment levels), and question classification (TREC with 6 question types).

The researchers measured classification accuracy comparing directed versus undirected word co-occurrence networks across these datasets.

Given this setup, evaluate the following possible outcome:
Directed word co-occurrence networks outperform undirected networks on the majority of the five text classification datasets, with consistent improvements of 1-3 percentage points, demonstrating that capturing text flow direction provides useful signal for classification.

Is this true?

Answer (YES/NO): NO